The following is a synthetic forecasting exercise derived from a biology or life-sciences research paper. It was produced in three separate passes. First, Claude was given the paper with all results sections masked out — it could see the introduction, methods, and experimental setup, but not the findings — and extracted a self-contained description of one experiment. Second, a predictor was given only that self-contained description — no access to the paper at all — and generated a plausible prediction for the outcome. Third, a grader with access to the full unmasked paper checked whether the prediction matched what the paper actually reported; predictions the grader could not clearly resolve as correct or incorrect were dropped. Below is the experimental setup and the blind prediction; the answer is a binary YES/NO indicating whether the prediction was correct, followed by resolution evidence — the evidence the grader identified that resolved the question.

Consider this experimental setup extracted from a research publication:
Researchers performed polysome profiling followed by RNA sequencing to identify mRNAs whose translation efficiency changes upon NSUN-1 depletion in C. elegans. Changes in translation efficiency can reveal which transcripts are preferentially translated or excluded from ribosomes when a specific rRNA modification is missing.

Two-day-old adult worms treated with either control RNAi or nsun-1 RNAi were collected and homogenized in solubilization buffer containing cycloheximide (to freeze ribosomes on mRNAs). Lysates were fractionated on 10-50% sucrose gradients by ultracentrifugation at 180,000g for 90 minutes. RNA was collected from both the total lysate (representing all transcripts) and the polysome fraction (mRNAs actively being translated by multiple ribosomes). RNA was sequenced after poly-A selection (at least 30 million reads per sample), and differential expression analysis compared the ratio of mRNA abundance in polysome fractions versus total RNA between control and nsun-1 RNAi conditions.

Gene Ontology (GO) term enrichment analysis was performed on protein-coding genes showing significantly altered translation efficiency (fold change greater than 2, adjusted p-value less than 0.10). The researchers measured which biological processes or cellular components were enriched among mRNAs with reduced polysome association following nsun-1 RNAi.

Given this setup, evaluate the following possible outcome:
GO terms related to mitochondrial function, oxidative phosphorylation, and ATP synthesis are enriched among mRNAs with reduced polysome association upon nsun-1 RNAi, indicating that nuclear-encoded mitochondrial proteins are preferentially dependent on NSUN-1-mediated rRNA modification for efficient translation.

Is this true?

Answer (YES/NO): NO